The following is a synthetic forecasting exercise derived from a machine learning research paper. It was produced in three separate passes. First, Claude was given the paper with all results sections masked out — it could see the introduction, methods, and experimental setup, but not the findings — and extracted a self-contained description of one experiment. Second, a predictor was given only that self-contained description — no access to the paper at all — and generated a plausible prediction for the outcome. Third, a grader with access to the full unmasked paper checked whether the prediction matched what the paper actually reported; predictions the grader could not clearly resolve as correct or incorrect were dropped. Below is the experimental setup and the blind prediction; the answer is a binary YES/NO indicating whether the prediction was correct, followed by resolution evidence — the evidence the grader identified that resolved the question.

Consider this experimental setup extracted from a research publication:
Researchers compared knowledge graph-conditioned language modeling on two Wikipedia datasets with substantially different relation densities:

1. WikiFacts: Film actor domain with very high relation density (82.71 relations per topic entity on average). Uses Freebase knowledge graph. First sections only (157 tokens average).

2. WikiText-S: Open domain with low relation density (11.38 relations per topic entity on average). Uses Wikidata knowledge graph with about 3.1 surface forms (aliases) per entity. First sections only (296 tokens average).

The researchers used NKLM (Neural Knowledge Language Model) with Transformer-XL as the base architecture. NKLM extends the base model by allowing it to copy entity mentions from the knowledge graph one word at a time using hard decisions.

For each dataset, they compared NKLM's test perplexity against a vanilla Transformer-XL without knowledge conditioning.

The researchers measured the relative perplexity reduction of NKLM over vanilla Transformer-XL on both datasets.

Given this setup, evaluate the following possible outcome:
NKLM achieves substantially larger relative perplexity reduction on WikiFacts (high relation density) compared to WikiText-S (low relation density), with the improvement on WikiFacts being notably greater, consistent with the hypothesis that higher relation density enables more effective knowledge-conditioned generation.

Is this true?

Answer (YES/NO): YES